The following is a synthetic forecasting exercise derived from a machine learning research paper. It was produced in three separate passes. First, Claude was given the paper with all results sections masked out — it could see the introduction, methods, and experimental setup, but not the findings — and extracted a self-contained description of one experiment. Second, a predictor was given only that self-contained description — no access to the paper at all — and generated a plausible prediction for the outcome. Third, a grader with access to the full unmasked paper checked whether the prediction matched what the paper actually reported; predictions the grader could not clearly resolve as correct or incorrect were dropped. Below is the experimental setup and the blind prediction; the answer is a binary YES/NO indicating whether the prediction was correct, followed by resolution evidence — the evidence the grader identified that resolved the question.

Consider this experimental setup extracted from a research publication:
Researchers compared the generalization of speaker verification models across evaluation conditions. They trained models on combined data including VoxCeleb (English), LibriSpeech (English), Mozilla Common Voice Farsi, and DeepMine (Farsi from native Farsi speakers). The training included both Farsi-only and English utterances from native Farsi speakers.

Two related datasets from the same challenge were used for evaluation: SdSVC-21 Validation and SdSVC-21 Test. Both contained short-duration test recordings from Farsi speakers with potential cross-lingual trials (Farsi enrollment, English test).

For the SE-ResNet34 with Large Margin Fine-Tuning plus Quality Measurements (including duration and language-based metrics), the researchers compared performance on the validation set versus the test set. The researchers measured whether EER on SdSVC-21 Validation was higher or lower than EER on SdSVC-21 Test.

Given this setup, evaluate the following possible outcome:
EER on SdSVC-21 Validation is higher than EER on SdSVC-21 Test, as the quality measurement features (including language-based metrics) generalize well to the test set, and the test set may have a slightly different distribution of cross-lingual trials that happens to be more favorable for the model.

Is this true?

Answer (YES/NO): YES